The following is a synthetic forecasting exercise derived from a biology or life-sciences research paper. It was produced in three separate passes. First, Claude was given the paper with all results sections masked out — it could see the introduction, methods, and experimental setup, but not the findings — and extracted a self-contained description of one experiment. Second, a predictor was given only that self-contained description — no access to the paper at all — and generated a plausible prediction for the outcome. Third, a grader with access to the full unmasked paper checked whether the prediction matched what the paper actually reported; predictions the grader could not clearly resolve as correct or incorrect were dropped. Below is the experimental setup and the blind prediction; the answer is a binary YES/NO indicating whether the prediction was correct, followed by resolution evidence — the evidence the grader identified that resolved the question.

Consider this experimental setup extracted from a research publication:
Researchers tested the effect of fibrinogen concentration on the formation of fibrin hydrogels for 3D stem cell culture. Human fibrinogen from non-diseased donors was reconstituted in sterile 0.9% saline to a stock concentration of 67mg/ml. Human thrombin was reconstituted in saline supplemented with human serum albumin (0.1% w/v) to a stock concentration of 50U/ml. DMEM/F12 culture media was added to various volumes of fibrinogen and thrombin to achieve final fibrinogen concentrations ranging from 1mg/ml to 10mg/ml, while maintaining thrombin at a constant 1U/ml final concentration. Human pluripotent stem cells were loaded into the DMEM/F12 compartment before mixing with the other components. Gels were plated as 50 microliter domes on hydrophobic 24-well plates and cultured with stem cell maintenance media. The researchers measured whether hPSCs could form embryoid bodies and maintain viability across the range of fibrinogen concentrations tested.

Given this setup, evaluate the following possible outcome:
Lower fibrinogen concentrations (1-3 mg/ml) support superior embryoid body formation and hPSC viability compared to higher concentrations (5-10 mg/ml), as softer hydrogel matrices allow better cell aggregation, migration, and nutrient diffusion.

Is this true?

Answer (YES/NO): NO